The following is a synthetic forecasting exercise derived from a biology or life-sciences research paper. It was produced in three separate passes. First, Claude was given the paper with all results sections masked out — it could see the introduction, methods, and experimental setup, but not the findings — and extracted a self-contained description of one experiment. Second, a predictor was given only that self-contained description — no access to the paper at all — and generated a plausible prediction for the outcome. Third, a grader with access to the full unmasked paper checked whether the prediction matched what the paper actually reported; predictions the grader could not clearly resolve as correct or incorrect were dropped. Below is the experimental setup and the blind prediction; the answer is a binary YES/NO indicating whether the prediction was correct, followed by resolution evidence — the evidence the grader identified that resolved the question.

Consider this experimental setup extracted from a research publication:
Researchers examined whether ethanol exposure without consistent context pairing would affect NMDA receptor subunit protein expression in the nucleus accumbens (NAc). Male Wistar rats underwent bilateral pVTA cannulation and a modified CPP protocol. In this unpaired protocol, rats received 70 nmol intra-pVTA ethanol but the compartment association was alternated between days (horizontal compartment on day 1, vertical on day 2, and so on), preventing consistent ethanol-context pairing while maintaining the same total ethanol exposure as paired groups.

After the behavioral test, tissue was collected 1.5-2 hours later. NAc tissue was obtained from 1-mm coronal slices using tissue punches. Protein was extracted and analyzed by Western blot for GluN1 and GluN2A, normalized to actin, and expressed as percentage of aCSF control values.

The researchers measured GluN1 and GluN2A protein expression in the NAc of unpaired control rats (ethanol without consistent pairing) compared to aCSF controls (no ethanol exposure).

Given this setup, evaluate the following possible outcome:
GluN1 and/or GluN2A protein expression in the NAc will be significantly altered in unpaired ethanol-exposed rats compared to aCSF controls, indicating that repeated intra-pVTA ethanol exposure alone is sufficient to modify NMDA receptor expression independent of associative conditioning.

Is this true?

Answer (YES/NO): NO